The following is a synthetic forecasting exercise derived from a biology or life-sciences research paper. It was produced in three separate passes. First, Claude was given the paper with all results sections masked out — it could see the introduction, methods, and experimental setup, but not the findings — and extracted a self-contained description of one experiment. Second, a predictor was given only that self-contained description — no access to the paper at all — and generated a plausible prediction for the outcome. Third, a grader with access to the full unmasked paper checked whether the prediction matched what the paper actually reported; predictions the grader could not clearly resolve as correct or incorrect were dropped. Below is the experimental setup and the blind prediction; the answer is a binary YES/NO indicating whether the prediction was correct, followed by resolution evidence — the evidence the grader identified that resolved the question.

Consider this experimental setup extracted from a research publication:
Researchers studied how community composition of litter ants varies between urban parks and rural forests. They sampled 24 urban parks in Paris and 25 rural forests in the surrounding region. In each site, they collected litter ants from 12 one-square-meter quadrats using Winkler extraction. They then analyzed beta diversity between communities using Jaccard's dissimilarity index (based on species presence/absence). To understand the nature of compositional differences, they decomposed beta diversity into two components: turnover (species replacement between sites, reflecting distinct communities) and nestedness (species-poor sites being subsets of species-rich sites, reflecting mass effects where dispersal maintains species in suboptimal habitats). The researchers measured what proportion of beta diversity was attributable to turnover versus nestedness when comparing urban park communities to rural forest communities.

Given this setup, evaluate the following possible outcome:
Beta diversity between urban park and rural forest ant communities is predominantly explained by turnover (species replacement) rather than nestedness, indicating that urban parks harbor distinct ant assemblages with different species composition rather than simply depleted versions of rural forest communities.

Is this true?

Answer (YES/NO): YES